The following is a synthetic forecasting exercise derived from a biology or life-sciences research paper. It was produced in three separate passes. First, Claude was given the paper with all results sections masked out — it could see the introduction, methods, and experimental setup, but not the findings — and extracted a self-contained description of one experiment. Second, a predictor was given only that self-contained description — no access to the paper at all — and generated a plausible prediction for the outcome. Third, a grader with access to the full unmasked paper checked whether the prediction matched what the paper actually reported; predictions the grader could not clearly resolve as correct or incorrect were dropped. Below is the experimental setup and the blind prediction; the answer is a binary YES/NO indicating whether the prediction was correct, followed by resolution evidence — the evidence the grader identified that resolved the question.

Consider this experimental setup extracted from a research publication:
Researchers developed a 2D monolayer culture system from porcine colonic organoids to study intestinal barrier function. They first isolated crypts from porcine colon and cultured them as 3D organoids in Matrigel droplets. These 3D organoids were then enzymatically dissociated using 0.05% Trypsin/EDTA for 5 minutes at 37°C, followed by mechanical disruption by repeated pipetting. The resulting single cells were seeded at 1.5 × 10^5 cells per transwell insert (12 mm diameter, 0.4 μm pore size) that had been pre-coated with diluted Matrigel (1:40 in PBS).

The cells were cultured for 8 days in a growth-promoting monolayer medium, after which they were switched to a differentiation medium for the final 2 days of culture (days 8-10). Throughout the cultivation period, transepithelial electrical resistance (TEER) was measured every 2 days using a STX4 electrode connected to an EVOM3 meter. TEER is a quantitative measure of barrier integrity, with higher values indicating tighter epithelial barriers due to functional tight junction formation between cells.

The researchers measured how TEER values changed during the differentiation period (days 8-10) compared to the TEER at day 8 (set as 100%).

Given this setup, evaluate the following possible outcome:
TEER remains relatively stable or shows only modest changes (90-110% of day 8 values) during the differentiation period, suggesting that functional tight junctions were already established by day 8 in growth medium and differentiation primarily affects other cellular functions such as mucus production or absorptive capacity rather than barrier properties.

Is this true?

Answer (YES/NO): YES